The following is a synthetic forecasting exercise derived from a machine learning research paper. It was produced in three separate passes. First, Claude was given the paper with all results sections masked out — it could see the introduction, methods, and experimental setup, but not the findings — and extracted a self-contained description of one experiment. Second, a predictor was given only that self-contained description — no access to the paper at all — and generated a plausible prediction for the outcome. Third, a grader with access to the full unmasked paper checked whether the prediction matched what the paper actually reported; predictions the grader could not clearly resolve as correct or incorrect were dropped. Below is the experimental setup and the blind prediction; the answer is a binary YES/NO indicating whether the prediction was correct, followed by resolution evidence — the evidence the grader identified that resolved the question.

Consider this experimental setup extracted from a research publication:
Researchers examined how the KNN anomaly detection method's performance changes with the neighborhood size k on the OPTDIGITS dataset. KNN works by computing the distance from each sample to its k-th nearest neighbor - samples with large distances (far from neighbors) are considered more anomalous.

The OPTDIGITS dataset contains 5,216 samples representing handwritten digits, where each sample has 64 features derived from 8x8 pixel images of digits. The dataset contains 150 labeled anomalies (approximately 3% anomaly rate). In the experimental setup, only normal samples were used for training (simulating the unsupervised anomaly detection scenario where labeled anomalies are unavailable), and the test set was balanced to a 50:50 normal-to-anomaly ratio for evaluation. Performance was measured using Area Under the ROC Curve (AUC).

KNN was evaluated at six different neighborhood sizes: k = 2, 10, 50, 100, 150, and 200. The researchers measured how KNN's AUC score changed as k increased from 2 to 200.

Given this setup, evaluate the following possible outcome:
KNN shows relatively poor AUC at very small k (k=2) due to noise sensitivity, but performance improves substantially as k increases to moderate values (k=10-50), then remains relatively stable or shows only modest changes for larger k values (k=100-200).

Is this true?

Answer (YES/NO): NO